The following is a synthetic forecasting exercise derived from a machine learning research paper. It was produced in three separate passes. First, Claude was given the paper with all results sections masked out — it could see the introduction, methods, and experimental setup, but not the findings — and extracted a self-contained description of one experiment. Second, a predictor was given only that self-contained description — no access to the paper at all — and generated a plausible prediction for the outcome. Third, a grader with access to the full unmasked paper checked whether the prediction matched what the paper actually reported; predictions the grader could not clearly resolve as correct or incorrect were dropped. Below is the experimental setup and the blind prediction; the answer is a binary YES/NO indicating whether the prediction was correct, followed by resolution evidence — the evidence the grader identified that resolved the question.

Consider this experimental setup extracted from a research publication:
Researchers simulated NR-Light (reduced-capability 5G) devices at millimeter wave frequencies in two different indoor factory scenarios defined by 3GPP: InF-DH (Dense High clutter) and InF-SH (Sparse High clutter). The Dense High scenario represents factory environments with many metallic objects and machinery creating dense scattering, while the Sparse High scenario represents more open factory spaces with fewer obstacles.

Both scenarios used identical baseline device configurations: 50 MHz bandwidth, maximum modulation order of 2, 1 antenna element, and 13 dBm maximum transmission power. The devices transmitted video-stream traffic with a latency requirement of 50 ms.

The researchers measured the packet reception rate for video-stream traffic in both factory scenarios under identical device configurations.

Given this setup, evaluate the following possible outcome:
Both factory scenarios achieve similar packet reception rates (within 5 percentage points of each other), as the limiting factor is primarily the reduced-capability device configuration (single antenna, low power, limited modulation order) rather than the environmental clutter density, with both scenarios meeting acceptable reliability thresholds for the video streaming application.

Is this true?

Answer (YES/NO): NO